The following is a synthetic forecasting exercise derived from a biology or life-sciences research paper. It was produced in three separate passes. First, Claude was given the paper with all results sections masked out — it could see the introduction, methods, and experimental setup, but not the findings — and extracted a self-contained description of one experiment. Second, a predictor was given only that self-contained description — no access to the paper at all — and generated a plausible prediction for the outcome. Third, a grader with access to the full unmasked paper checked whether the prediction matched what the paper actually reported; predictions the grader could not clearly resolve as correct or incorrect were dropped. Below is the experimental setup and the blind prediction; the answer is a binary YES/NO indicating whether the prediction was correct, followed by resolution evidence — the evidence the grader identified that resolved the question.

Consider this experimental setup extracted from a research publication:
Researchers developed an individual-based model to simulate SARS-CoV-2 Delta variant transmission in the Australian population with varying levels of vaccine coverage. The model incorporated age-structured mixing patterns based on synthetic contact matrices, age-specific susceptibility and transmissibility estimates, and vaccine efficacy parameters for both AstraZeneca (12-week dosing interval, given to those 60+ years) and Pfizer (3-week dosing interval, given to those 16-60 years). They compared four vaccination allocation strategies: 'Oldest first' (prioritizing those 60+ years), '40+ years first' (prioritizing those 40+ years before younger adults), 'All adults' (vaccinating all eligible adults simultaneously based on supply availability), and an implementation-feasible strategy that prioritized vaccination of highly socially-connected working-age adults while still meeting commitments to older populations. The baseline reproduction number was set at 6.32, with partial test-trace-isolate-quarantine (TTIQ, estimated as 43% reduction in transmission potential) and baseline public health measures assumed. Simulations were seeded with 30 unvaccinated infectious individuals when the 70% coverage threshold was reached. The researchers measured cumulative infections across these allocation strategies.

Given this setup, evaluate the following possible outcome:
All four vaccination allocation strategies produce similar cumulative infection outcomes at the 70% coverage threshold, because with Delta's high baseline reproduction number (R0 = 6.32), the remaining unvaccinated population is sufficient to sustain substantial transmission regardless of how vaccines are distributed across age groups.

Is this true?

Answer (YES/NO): NO